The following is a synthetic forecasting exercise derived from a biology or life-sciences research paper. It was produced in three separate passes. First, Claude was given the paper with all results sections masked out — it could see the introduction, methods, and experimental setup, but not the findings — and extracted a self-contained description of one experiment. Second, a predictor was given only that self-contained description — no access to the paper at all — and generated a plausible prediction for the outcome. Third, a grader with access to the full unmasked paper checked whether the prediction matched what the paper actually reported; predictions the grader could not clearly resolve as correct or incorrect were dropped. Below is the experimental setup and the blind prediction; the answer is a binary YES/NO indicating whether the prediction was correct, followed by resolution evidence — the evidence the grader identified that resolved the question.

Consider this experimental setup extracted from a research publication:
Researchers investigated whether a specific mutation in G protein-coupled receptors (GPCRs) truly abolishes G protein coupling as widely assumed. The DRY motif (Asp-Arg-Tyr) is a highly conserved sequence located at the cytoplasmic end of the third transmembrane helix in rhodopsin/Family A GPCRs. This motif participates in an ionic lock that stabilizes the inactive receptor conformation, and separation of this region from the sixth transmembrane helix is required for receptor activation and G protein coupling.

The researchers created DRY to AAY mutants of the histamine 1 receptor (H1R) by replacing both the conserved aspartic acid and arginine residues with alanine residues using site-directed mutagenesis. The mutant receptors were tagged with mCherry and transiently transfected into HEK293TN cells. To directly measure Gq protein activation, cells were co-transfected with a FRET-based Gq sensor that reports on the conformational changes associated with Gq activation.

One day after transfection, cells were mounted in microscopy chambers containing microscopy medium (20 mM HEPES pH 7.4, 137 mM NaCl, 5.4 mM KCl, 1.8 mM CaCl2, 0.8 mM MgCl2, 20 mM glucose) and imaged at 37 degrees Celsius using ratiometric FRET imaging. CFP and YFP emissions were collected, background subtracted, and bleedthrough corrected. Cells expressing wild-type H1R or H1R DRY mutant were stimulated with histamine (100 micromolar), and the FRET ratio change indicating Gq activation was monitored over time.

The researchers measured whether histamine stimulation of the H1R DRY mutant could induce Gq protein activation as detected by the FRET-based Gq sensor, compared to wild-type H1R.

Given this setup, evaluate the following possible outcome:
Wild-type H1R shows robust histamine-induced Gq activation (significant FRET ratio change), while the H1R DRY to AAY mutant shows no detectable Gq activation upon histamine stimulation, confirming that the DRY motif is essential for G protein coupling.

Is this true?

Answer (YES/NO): NO